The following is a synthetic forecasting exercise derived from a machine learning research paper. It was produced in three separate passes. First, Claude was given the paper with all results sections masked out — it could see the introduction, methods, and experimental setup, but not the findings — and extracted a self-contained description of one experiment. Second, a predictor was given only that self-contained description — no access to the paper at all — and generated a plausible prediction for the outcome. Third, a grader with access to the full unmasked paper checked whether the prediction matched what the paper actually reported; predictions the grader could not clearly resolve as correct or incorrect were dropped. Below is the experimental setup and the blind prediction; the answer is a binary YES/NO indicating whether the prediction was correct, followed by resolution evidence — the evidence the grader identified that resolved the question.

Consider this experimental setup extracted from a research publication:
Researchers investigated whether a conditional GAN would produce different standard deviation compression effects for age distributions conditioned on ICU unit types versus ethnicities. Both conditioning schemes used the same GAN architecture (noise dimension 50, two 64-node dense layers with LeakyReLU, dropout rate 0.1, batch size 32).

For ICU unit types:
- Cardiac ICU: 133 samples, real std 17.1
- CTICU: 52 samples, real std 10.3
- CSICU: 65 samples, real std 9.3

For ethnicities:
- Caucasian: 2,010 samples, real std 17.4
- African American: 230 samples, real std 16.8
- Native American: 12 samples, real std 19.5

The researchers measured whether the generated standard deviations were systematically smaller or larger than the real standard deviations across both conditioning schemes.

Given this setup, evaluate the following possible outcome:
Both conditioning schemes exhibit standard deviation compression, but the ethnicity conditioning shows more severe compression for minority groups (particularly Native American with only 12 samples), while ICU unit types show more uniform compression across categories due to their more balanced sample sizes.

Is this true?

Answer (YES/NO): YES